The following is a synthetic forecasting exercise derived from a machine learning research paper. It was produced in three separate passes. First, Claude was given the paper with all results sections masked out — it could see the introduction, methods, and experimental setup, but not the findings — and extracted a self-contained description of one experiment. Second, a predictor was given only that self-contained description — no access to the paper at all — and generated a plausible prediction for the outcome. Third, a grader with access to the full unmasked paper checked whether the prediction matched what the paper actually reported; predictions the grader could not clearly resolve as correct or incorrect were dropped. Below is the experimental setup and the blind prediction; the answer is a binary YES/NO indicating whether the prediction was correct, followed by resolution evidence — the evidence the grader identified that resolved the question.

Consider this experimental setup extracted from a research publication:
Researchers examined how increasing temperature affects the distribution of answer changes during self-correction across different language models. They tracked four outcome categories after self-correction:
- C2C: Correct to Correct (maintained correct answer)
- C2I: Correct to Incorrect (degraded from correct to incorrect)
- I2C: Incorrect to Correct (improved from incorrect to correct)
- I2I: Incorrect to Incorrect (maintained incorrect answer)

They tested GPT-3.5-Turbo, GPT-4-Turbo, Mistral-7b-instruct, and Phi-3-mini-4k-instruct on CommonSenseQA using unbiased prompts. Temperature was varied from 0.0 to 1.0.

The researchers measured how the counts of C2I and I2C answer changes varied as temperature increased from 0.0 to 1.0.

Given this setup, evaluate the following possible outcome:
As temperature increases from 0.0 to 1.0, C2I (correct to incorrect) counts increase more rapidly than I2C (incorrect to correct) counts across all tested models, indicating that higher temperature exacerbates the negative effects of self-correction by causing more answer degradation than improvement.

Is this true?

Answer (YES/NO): YES